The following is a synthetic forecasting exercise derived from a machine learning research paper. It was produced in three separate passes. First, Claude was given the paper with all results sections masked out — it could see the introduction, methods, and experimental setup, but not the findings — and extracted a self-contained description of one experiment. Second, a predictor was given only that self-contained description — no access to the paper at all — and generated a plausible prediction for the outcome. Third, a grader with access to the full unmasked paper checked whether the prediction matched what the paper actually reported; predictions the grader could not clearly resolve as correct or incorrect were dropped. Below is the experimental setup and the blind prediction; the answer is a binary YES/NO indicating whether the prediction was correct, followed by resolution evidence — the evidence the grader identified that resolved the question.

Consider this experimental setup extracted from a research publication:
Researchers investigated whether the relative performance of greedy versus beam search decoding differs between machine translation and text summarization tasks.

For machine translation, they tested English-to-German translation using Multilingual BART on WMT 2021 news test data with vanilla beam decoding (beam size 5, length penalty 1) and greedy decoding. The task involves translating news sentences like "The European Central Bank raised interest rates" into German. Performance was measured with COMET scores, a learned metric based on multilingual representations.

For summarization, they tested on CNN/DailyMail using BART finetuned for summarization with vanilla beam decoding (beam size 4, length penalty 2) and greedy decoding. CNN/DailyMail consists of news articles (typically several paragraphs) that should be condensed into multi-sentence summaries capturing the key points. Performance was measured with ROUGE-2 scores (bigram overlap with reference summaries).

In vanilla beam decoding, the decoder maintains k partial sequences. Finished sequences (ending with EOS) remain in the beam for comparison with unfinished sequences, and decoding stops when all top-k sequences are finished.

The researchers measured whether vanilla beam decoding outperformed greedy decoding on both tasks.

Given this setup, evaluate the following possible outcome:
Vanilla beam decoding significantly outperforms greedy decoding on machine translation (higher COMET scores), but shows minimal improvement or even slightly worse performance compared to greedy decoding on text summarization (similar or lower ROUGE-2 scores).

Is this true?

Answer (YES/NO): YES